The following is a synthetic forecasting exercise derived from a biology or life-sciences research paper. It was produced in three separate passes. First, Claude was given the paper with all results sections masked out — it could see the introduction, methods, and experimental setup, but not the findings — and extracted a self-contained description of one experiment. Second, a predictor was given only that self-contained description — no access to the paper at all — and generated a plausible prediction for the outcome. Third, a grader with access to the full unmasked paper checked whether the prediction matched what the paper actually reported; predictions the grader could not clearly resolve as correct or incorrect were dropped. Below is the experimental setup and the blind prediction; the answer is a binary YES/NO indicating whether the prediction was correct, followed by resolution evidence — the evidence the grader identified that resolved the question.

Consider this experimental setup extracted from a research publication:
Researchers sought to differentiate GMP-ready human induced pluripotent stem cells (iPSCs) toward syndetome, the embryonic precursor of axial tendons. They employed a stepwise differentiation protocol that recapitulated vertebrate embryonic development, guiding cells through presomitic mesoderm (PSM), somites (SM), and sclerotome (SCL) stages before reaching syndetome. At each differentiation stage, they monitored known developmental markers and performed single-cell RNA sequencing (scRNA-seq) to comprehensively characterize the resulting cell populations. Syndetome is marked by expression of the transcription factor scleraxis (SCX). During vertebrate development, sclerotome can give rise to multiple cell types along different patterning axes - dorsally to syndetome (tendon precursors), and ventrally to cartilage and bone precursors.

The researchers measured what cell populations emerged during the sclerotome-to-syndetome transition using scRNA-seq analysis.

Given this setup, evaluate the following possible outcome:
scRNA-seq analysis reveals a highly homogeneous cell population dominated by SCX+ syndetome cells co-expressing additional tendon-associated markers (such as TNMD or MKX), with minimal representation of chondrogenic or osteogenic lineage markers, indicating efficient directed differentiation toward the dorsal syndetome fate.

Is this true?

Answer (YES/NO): NO